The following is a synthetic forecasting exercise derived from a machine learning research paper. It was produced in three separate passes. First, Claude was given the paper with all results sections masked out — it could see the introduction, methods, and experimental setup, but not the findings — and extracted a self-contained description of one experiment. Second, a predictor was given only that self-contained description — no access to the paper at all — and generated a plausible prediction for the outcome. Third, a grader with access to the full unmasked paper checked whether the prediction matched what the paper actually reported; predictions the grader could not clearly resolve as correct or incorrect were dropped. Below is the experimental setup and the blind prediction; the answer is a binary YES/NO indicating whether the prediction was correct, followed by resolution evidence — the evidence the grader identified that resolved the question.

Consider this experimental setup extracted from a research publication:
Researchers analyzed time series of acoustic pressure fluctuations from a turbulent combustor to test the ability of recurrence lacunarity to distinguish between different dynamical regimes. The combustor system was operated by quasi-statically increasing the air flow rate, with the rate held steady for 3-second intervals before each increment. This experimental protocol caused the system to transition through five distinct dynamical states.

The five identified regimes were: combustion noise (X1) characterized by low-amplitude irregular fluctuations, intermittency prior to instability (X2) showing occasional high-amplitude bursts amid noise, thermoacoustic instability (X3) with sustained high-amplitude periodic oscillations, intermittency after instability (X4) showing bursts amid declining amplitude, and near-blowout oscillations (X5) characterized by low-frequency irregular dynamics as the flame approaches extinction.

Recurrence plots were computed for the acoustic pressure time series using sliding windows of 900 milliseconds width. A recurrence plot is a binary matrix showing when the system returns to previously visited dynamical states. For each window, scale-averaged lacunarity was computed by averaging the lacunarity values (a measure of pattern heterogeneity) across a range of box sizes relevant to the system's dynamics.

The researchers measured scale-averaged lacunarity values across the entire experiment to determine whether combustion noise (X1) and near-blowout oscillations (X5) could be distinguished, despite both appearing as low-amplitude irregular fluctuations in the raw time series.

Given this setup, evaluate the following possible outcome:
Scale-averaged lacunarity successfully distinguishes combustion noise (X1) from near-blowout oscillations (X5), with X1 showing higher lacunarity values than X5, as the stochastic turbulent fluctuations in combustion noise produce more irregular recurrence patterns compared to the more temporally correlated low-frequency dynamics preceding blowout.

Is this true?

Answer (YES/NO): YES